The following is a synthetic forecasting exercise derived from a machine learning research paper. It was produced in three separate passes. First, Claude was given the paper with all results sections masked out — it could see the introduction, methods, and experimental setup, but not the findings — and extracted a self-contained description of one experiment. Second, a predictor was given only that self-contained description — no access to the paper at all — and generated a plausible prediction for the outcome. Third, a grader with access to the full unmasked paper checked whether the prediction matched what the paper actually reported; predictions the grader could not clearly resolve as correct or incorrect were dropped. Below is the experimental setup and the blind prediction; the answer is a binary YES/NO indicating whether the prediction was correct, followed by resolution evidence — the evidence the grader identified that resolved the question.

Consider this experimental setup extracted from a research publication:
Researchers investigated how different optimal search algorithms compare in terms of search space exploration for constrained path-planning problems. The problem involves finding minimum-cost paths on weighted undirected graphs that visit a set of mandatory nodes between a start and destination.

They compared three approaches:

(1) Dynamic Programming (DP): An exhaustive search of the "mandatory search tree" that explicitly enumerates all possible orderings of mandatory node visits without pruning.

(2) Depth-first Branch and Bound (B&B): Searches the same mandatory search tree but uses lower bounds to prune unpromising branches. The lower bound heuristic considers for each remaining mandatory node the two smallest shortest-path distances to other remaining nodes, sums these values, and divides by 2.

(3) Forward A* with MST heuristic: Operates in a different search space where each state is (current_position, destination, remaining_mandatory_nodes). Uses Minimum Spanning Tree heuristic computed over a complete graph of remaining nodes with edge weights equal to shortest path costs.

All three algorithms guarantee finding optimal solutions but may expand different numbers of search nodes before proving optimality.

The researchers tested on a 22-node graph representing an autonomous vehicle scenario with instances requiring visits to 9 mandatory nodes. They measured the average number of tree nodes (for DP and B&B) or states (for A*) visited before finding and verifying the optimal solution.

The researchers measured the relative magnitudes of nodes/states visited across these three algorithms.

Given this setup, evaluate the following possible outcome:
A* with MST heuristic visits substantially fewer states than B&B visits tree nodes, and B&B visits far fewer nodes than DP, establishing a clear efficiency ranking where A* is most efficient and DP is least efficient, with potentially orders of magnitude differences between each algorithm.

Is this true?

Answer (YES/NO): YES